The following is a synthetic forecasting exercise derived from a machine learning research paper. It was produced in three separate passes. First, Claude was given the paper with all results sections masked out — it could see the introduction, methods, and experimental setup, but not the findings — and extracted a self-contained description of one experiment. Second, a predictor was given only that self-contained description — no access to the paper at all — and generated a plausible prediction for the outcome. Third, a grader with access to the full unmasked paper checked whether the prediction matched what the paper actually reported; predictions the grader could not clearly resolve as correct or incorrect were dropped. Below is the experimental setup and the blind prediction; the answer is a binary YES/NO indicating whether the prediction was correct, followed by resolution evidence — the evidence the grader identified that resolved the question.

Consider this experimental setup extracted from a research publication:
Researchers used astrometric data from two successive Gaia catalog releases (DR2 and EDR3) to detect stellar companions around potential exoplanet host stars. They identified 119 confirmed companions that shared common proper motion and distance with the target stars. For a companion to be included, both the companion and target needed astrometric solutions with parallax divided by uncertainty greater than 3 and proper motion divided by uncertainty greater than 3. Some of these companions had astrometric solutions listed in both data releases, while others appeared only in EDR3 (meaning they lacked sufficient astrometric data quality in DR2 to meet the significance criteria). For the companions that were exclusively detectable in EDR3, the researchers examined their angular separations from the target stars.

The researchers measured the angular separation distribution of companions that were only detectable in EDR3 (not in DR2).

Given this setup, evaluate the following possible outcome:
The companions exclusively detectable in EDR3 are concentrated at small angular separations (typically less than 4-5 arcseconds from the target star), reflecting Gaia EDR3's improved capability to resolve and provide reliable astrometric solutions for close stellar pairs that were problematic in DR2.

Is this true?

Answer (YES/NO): NO